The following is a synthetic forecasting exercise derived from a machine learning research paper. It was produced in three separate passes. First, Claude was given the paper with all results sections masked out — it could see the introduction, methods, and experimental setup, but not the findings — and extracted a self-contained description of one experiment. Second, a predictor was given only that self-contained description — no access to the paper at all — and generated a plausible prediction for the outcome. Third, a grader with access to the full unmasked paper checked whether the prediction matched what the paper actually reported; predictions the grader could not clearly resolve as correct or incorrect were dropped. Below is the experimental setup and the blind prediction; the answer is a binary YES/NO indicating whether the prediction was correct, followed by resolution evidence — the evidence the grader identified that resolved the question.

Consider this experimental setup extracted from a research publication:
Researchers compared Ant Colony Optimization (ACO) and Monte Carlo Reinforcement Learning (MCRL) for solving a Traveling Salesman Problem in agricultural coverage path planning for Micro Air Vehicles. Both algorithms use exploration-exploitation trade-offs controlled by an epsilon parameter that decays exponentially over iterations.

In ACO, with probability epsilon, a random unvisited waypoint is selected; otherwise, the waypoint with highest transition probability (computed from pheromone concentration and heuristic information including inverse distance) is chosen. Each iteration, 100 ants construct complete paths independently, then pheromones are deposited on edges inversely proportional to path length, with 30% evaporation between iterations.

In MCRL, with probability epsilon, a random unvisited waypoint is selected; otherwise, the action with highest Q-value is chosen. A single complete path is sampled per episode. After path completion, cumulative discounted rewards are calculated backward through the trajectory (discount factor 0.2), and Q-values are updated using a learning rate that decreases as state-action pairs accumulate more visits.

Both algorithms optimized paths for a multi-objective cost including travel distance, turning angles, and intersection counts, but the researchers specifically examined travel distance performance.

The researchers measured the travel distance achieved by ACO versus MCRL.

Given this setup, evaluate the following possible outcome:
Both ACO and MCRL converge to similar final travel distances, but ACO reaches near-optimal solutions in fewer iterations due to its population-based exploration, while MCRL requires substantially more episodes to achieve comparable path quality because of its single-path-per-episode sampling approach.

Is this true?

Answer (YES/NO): NO